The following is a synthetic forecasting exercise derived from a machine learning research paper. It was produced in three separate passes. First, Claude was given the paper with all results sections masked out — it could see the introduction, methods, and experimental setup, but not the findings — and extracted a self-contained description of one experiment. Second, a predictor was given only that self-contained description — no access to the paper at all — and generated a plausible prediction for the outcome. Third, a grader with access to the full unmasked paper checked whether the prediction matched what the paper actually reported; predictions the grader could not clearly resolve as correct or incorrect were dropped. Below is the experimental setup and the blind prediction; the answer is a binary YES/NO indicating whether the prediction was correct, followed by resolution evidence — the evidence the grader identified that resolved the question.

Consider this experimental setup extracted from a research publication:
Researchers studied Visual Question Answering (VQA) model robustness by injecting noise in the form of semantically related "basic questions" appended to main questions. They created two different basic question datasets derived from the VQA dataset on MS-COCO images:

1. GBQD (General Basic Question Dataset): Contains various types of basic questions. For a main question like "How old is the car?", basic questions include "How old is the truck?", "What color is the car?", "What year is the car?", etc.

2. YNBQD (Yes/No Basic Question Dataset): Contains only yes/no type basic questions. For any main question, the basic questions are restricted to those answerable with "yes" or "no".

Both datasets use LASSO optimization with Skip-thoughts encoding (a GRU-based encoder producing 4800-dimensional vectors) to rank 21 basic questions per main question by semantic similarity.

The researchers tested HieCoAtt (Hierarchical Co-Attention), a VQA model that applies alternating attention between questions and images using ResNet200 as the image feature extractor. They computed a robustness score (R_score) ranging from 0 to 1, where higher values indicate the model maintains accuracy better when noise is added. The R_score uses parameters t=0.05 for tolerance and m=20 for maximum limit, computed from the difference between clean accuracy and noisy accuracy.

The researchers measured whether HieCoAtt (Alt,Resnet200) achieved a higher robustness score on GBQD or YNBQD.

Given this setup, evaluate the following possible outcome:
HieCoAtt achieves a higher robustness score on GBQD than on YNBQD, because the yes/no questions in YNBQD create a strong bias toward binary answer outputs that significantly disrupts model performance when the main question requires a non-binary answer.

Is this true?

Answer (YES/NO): NO